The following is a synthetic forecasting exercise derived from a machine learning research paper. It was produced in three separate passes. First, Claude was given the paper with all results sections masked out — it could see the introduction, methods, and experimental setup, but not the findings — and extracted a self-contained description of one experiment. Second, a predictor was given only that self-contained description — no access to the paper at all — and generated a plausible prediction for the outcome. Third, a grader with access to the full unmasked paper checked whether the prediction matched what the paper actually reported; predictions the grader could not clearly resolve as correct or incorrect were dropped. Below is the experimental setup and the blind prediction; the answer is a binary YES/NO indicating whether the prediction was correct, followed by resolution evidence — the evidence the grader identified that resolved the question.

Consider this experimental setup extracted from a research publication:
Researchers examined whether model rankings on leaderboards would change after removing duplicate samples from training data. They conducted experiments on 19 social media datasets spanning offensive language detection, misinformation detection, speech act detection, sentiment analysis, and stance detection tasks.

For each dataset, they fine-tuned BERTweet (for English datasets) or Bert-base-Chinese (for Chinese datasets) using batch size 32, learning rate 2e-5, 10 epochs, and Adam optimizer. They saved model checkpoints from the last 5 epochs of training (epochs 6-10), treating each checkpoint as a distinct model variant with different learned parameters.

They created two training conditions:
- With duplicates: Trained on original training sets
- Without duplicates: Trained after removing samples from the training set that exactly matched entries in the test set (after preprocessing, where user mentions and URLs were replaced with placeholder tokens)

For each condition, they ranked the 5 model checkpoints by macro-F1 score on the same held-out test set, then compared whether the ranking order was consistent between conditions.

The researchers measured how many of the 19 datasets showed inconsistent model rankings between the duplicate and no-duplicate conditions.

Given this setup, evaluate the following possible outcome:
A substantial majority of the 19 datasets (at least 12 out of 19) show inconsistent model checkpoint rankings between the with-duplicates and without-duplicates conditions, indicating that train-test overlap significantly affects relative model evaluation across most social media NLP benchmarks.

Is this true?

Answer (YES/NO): YES